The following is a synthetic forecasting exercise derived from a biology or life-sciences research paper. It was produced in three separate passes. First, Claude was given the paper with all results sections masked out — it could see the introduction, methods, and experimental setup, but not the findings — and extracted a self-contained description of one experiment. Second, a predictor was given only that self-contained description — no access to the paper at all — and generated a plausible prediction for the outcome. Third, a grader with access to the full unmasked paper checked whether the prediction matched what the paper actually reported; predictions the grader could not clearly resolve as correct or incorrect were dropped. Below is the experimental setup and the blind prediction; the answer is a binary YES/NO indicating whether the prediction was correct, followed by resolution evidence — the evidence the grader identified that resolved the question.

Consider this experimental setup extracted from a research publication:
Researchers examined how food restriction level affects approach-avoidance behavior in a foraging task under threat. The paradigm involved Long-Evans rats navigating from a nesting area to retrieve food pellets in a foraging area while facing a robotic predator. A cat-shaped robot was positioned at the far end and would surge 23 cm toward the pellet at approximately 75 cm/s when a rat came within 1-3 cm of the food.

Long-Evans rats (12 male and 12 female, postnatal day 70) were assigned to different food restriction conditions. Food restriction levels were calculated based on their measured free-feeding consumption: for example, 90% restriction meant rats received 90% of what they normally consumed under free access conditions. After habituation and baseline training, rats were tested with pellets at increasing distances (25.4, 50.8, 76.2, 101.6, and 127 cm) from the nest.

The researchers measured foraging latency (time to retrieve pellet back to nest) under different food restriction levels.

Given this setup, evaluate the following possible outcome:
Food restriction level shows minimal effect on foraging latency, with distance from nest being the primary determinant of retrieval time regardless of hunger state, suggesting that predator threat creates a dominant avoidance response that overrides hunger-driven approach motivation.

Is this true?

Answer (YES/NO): NO